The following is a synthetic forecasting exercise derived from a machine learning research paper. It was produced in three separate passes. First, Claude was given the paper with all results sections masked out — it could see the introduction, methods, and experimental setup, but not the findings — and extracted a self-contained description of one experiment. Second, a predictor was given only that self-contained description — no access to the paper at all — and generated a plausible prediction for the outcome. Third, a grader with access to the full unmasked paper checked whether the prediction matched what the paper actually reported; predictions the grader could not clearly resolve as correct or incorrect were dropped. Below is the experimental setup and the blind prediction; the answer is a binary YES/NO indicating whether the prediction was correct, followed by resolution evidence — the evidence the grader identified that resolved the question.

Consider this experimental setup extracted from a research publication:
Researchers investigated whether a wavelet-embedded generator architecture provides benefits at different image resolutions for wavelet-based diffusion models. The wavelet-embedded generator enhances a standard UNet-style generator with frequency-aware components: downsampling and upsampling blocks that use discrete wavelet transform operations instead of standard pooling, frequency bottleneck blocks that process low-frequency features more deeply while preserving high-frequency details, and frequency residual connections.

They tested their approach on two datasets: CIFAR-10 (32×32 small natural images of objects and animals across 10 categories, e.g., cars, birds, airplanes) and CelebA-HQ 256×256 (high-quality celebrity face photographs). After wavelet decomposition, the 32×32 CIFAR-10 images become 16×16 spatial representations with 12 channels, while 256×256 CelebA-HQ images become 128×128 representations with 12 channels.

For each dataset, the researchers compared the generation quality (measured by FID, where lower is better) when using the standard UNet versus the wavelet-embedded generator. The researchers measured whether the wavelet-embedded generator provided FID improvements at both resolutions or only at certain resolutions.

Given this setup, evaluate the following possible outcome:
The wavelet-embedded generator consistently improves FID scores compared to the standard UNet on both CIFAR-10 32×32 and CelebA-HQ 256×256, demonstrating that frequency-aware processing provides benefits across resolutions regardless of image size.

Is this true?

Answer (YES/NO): NO